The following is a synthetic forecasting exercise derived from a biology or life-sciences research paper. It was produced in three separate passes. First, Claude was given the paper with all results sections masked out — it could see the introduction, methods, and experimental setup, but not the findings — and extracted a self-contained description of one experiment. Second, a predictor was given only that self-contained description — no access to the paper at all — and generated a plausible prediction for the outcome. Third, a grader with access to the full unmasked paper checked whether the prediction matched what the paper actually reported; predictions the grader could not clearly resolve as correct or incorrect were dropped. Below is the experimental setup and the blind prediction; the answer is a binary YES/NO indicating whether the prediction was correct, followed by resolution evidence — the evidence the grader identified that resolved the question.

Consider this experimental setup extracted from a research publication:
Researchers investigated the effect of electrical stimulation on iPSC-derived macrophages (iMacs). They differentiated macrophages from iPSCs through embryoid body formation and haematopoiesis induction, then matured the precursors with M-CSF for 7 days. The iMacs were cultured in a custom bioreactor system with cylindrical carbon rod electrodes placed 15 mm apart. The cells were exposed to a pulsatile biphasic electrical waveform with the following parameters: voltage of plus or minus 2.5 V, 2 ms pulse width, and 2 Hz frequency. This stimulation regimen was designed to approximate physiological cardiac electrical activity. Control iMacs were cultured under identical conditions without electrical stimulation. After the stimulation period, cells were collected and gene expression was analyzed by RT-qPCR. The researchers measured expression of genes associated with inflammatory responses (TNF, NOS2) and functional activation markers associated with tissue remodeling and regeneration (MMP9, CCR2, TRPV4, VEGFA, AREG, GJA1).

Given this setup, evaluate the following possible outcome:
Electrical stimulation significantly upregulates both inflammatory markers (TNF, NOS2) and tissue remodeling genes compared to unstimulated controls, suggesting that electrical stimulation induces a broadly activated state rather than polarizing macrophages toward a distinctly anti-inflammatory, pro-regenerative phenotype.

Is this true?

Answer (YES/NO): NO